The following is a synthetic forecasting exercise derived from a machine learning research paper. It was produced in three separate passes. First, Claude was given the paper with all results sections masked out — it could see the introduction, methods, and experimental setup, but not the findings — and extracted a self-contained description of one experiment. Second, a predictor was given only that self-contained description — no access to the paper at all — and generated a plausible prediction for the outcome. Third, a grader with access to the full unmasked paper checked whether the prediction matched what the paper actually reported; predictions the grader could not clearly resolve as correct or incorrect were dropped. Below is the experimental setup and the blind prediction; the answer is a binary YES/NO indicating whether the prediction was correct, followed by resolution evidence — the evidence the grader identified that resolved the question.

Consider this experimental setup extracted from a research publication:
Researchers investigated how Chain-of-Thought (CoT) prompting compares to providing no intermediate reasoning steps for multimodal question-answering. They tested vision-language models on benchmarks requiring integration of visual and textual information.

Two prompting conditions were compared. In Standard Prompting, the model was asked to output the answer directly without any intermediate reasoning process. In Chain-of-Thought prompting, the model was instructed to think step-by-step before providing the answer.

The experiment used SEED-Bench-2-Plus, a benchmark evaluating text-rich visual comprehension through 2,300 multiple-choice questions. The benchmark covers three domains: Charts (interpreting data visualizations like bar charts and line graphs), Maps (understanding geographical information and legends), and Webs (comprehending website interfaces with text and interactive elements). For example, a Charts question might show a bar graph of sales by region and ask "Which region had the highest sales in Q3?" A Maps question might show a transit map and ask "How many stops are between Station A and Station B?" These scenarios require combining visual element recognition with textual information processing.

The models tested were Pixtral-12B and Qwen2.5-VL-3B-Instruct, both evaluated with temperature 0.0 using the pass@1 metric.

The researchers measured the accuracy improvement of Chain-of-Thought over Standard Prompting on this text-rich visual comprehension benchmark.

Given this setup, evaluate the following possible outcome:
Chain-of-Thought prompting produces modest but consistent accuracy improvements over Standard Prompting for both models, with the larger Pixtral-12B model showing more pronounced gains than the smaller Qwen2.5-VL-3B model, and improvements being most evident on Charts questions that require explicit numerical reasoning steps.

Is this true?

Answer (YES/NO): NO